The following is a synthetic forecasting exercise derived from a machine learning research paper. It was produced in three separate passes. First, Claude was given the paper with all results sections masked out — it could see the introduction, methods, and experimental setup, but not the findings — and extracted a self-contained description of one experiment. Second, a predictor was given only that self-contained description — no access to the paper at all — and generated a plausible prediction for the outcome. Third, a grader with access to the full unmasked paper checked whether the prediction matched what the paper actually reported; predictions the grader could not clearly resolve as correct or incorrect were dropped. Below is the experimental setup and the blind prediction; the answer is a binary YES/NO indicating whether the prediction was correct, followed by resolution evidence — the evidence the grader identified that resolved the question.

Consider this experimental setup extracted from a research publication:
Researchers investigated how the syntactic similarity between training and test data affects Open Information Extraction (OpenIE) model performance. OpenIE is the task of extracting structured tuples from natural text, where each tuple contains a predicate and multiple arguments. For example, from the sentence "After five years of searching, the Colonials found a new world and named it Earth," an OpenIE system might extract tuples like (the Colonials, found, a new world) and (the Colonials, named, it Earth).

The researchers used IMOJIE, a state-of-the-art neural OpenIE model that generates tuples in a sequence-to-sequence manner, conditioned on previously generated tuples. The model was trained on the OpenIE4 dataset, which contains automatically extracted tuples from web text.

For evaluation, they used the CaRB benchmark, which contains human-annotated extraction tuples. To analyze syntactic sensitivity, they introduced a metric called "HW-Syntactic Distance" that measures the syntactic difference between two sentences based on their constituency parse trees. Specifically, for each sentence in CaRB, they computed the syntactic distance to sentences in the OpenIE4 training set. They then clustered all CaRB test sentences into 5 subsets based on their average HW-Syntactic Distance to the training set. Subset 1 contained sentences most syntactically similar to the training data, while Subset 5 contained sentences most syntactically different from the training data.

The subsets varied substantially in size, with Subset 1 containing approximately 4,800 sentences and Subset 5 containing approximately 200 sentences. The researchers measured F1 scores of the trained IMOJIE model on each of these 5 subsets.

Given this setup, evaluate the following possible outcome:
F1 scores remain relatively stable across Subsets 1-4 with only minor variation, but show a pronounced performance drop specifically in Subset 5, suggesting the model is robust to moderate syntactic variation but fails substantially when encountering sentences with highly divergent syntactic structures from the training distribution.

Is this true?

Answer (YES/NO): NO